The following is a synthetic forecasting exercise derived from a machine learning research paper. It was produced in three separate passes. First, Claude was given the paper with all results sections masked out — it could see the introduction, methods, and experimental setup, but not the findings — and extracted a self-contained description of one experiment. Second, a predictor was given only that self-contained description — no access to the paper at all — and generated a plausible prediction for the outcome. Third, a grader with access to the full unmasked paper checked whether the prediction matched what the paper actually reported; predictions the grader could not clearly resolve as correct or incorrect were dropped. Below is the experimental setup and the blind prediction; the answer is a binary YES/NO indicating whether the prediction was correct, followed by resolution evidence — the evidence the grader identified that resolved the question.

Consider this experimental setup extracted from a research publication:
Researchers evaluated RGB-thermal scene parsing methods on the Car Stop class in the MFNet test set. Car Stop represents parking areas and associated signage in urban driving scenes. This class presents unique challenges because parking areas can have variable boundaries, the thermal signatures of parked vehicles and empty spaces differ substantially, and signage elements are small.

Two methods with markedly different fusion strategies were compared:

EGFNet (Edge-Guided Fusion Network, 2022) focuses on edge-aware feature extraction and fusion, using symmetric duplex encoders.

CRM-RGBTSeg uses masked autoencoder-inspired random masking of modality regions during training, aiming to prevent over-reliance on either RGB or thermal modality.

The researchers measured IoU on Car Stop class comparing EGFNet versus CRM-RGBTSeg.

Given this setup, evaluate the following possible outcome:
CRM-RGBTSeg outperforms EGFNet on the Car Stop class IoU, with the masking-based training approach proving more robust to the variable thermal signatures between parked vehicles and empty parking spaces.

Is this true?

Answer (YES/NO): YES